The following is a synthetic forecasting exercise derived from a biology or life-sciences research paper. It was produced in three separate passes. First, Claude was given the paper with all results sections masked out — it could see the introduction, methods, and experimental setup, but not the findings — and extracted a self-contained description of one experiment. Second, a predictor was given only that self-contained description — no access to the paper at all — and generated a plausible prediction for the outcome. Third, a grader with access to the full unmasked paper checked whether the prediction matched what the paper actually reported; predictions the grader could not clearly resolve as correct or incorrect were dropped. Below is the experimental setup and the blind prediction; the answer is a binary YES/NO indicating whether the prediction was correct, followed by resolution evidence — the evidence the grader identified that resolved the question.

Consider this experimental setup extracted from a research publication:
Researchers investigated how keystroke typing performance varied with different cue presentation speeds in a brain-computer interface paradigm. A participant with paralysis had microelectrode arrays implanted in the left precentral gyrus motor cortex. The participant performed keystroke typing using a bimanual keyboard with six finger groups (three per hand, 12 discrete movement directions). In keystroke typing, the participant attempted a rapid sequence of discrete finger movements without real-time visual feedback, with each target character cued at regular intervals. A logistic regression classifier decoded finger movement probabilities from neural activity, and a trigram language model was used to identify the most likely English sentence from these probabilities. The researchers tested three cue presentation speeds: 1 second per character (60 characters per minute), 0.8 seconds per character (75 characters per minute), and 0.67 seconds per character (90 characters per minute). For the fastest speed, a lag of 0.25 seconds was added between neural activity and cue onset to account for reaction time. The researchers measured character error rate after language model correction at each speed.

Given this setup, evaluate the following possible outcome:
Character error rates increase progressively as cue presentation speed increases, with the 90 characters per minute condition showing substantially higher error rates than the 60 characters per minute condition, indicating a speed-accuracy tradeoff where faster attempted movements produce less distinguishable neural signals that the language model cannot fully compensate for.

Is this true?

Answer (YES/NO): NO